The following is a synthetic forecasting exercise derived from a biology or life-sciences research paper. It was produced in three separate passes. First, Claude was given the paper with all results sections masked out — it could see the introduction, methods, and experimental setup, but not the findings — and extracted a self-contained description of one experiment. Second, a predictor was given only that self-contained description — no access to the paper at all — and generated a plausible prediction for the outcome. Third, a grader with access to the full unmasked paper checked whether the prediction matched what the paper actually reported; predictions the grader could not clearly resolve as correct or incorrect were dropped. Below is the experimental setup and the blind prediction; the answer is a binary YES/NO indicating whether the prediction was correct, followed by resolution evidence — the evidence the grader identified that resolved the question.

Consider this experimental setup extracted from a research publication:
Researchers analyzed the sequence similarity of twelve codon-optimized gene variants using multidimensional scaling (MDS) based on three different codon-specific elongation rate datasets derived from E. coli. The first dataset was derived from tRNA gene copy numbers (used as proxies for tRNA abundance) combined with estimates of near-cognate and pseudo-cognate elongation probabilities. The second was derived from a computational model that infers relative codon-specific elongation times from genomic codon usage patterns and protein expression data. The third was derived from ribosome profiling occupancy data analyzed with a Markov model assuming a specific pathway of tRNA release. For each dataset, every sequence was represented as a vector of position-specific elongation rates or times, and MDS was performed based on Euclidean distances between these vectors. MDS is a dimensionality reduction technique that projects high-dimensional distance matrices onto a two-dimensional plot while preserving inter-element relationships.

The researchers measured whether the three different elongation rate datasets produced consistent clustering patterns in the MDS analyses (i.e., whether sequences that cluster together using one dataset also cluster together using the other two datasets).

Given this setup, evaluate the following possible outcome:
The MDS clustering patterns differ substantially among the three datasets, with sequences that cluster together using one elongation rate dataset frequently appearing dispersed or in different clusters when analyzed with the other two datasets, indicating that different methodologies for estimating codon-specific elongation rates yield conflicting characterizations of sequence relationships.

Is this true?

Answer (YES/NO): NO